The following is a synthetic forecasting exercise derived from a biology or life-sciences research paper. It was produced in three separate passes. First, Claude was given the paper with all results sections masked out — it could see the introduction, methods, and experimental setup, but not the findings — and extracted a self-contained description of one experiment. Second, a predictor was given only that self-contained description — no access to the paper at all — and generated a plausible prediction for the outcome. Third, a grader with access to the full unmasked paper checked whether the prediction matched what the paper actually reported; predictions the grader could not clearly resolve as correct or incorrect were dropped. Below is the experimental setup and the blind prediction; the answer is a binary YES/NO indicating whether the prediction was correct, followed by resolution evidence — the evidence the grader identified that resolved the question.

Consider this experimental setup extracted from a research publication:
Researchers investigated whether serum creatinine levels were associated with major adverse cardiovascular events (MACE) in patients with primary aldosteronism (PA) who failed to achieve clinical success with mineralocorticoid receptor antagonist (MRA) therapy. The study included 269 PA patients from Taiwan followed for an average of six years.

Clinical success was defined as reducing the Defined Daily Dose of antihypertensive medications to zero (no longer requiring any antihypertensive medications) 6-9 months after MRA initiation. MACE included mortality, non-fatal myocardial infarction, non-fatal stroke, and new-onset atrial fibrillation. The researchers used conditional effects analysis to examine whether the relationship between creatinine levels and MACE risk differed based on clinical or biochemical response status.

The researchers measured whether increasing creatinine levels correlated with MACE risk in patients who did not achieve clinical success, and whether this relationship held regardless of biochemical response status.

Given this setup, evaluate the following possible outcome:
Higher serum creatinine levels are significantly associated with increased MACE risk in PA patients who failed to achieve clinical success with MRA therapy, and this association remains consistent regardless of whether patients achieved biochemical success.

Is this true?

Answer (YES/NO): YES